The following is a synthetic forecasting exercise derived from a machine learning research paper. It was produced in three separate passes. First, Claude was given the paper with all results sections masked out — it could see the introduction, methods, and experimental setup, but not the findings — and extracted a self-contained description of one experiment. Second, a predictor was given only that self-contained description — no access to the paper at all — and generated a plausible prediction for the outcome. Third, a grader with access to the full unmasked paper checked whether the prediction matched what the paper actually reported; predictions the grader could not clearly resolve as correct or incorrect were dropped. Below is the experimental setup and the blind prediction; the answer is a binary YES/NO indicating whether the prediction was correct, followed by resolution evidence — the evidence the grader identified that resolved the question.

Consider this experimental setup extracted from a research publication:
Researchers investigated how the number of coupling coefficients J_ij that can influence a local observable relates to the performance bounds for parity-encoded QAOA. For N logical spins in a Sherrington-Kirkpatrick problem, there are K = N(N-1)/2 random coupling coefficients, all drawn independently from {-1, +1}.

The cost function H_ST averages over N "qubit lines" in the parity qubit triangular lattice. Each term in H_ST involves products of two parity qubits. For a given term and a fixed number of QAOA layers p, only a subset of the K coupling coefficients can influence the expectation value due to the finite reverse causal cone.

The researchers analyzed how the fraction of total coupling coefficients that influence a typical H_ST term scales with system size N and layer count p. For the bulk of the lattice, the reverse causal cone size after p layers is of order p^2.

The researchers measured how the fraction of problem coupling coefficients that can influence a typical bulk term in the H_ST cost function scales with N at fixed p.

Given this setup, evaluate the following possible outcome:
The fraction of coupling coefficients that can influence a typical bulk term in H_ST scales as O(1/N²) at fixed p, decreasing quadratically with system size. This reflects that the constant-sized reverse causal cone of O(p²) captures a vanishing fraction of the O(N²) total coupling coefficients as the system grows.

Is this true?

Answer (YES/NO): YES